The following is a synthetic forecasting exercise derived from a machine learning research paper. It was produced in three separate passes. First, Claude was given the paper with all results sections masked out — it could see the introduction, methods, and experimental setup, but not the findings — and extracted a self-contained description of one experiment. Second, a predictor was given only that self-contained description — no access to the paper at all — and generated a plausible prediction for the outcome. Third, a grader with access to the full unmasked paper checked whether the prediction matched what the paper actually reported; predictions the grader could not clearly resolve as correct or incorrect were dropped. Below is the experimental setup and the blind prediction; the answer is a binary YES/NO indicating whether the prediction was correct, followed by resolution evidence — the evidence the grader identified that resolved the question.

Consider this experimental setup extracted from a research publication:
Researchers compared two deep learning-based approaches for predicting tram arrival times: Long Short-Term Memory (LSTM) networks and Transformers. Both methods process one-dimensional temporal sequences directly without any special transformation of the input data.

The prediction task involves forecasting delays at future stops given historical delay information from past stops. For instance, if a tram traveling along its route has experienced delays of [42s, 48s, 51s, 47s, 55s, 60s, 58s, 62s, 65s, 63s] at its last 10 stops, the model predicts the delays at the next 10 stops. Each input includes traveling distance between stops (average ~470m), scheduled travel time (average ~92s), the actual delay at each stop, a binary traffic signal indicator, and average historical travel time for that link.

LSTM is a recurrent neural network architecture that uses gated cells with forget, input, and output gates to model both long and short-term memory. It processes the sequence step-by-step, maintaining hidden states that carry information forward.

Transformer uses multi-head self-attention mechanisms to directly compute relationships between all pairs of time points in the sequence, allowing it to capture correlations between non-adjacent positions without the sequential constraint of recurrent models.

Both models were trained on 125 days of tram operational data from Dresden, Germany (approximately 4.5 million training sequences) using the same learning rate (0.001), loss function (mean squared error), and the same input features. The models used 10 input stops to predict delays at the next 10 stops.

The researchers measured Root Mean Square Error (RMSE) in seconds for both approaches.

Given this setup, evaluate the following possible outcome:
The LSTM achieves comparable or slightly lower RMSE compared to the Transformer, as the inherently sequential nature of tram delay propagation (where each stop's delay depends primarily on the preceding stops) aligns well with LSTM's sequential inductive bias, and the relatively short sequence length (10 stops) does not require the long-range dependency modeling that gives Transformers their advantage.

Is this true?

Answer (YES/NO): NO